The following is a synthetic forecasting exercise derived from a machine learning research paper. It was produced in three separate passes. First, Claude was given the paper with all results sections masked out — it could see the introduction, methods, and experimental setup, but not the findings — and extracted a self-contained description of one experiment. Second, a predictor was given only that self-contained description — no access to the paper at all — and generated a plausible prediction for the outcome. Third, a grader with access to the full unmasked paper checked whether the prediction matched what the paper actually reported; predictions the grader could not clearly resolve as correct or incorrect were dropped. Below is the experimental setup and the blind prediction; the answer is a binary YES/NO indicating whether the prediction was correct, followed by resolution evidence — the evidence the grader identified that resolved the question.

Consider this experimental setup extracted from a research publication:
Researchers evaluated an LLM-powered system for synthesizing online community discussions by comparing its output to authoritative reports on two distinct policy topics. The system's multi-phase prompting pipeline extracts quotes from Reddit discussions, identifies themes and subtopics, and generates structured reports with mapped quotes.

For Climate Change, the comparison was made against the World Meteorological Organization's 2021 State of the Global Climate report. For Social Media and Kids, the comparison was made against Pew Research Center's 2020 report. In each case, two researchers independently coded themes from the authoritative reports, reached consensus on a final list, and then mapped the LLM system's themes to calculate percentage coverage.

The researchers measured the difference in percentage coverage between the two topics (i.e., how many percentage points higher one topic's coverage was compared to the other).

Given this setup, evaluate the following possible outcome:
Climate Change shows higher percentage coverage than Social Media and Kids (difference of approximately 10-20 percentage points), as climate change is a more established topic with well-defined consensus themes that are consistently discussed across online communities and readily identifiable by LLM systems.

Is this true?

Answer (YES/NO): NO